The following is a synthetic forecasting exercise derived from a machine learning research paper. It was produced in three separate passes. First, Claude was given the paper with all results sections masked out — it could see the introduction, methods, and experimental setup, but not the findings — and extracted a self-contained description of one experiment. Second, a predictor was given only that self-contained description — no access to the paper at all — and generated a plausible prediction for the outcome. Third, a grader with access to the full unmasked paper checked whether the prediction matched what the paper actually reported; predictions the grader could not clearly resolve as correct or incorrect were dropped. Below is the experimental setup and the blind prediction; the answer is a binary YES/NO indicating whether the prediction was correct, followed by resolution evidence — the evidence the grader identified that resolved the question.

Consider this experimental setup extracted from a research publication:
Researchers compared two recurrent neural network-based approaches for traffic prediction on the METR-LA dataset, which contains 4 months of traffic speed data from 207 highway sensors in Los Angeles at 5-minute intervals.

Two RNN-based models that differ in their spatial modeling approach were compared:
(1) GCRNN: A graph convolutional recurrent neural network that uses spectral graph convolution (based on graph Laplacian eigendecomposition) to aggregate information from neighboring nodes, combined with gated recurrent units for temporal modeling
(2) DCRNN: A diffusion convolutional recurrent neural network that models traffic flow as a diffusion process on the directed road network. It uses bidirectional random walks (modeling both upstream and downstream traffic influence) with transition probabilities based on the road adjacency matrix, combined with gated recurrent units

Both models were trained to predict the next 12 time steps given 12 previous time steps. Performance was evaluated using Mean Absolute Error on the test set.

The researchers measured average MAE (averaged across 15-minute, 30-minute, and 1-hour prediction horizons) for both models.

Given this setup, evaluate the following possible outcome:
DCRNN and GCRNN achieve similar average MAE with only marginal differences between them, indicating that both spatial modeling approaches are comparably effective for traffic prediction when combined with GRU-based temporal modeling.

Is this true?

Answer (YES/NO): NO